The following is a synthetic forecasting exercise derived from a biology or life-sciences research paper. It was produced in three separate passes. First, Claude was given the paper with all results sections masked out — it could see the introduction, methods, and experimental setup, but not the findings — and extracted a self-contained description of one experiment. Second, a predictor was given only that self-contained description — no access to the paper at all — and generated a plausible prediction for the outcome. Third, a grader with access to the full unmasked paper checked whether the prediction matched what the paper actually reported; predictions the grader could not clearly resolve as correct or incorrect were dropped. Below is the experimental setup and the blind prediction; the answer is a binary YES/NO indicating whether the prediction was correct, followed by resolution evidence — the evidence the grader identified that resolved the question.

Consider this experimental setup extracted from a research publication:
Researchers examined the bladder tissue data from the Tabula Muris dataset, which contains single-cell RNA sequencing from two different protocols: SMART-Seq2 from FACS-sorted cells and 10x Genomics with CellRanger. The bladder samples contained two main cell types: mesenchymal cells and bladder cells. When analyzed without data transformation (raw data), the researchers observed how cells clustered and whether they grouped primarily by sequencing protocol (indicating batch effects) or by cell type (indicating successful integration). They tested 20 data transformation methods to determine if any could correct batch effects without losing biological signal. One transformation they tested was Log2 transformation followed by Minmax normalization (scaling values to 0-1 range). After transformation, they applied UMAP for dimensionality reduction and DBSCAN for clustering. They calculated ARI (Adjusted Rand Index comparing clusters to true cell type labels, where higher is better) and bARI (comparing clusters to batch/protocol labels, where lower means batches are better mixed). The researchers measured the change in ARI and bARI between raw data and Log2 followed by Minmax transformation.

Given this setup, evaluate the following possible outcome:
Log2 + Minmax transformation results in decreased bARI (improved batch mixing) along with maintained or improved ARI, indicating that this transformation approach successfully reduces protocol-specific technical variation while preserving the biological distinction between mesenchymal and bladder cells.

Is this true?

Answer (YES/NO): YES